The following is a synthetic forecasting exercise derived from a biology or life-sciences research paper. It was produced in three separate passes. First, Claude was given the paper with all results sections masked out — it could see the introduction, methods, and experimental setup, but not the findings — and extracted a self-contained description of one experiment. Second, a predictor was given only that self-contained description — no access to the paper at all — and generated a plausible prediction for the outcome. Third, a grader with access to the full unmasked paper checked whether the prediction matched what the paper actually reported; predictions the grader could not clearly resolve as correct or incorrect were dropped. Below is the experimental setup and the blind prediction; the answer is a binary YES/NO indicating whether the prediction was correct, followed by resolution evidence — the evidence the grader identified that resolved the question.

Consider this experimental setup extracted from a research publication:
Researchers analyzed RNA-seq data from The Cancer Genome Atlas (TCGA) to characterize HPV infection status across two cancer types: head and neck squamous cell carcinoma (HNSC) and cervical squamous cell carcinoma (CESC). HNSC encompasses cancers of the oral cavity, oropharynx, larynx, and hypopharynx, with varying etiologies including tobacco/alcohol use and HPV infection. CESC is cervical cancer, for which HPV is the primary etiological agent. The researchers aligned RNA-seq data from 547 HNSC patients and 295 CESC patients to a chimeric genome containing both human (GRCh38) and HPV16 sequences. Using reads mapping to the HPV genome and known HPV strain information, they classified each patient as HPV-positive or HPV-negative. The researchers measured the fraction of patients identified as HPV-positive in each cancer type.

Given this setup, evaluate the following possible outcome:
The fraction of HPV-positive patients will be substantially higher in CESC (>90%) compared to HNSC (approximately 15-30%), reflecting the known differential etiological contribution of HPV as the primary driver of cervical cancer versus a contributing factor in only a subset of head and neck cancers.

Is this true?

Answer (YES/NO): NO